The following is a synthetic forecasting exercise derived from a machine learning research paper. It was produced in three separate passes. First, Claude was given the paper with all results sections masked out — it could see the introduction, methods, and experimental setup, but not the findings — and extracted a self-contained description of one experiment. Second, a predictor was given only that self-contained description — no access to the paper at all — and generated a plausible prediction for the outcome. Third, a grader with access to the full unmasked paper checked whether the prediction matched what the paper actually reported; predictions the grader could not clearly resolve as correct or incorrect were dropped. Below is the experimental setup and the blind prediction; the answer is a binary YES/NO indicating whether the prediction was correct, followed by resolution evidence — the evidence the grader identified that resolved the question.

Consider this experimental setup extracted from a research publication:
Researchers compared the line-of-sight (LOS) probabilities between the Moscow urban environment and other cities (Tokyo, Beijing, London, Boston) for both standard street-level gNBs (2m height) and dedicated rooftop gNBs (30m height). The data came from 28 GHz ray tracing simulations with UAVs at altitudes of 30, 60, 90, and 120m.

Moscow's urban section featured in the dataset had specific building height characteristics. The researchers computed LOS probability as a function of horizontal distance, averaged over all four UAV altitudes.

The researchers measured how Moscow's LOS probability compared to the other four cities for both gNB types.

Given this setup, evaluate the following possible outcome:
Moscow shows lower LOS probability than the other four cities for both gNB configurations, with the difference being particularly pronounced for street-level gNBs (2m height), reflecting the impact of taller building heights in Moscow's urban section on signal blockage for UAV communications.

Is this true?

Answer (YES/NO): NO